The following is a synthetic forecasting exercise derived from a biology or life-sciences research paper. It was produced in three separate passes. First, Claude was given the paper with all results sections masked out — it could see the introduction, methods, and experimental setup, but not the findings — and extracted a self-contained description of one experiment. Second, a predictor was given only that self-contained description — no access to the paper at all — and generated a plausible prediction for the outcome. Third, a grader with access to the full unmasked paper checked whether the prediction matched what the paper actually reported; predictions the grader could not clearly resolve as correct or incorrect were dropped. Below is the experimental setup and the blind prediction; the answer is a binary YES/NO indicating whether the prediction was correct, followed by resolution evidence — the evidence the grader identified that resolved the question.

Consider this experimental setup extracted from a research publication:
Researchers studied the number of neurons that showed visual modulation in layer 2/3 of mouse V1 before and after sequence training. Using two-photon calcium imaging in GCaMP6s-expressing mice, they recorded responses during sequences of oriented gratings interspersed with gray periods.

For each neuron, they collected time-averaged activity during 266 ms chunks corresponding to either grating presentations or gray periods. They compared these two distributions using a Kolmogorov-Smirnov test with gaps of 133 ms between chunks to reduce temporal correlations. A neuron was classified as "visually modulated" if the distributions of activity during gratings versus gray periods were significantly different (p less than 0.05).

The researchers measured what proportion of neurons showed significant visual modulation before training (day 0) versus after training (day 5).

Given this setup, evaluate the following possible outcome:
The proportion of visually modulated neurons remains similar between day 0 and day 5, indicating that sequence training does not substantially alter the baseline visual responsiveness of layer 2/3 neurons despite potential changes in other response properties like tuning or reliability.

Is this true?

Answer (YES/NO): NO